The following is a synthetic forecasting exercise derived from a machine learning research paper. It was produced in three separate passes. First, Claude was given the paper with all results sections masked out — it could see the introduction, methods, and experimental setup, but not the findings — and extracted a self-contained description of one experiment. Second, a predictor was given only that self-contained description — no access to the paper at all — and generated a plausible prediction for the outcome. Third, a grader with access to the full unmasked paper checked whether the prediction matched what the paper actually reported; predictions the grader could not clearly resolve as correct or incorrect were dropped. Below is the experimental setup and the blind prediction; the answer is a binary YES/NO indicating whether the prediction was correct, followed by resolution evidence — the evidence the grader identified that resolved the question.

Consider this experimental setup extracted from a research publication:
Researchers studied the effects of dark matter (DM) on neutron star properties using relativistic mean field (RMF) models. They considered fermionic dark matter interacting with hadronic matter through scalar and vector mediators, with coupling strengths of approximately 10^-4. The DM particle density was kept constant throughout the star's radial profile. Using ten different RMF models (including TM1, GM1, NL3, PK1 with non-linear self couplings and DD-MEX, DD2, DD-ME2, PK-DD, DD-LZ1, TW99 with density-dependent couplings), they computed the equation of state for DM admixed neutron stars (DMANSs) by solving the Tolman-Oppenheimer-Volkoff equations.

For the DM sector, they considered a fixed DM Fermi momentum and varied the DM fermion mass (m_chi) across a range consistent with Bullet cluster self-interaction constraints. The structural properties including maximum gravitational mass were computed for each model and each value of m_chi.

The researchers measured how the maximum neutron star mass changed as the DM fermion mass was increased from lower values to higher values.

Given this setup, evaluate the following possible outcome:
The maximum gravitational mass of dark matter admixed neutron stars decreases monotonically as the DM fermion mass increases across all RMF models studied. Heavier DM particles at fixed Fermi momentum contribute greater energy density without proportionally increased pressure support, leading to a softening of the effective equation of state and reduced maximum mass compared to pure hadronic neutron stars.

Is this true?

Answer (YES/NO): YES